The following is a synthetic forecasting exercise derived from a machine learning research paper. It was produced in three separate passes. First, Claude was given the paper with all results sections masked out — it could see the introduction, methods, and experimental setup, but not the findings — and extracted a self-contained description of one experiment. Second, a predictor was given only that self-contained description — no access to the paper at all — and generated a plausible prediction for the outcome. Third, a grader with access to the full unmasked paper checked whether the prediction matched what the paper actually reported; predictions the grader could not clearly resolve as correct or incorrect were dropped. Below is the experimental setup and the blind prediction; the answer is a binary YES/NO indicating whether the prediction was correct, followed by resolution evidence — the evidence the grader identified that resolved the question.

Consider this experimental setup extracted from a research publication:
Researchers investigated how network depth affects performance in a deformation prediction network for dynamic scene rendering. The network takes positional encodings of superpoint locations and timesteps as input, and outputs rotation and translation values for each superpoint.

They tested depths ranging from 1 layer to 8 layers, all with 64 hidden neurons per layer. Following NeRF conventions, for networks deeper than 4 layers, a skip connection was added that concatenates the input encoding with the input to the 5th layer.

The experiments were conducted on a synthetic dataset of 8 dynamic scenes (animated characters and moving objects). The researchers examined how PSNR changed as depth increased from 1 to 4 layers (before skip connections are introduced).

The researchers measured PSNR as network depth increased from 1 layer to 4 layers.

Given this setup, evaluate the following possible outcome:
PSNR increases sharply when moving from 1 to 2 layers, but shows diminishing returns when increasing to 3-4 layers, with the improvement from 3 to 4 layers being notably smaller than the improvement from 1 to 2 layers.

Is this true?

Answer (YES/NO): NO